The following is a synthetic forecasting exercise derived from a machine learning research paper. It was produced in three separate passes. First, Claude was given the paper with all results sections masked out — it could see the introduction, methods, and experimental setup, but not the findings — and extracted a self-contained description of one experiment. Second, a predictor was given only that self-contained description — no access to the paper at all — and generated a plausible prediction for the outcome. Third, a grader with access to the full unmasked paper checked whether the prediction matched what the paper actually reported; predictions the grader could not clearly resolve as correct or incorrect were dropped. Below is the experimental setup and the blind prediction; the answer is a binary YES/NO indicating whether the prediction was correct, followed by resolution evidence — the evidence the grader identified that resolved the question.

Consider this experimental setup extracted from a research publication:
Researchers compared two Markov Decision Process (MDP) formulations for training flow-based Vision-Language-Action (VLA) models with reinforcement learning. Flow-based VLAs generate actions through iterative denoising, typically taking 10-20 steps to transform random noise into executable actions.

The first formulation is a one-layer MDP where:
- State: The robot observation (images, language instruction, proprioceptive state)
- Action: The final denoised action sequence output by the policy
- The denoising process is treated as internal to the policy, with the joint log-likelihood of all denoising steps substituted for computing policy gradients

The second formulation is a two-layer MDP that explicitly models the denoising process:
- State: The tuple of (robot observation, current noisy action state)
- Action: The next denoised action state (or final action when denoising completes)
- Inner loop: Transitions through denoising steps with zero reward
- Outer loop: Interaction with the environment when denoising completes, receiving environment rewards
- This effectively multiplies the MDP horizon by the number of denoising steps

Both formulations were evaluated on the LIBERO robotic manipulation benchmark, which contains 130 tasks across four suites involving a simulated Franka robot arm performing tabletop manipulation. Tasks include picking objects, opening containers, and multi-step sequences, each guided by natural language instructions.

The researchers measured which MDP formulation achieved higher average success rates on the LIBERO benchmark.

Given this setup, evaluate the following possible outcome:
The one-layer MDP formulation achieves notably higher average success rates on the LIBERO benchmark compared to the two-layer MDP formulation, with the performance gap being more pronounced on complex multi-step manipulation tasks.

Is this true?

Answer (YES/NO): NO